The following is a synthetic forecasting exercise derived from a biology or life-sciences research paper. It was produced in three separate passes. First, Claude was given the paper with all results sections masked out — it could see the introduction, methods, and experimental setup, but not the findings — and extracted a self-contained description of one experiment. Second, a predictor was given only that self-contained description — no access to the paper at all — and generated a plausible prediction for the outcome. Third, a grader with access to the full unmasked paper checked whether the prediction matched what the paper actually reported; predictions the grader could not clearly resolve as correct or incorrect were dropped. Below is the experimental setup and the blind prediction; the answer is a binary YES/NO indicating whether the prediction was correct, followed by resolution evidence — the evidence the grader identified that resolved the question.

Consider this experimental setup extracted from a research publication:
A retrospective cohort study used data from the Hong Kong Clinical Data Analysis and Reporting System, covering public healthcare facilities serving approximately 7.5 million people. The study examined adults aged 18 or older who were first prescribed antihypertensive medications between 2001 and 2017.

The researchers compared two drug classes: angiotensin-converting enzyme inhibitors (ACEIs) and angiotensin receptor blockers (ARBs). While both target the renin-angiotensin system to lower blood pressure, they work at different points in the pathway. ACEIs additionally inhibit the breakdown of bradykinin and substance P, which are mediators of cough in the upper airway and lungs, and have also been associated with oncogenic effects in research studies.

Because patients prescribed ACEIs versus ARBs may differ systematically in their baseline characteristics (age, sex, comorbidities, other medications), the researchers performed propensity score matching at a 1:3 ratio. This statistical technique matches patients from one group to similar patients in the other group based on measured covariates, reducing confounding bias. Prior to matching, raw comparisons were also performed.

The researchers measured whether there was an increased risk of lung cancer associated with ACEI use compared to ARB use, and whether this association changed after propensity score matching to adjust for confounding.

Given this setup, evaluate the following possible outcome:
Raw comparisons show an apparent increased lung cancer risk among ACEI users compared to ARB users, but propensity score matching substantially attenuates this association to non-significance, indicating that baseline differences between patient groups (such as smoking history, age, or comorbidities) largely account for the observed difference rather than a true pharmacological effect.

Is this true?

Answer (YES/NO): NO